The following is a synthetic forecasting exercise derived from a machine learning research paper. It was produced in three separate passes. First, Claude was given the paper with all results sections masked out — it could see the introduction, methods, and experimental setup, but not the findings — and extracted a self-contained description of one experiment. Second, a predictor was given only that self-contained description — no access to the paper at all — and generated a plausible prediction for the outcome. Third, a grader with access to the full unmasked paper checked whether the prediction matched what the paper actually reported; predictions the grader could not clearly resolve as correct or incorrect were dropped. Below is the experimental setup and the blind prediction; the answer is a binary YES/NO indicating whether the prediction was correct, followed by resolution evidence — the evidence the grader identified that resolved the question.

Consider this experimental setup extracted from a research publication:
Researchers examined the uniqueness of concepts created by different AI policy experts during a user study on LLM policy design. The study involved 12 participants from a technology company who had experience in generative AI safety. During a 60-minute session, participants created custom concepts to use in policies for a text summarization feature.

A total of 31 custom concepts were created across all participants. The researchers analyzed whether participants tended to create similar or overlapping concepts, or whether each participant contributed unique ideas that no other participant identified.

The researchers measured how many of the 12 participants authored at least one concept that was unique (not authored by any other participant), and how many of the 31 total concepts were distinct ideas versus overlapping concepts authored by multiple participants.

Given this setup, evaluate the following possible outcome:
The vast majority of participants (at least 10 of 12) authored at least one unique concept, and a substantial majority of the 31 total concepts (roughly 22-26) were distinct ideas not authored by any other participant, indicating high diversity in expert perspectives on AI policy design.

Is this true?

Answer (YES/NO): NO